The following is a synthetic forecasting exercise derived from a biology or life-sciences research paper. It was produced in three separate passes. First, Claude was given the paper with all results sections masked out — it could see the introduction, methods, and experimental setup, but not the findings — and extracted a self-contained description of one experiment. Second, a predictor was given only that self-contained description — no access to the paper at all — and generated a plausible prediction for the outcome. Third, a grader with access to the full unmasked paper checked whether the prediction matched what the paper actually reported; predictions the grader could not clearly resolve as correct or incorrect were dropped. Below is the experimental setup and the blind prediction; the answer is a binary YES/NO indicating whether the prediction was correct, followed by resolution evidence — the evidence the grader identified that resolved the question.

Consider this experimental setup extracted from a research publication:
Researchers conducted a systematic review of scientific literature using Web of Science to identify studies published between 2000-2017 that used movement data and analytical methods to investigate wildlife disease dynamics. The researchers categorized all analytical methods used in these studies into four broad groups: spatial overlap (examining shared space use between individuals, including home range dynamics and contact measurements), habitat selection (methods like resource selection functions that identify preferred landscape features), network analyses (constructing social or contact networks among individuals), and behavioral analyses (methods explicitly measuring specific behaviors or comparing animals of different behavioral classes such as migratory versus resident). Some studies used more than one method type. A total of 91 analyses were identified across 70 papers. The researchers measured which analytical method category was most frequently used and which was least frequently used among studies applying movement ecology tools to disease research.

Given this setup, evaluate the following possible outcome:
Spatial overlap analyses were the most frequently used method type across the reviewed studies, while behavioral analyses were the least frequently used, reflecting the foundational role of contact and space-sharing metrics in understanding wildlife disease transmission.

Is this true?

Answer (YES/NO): YES